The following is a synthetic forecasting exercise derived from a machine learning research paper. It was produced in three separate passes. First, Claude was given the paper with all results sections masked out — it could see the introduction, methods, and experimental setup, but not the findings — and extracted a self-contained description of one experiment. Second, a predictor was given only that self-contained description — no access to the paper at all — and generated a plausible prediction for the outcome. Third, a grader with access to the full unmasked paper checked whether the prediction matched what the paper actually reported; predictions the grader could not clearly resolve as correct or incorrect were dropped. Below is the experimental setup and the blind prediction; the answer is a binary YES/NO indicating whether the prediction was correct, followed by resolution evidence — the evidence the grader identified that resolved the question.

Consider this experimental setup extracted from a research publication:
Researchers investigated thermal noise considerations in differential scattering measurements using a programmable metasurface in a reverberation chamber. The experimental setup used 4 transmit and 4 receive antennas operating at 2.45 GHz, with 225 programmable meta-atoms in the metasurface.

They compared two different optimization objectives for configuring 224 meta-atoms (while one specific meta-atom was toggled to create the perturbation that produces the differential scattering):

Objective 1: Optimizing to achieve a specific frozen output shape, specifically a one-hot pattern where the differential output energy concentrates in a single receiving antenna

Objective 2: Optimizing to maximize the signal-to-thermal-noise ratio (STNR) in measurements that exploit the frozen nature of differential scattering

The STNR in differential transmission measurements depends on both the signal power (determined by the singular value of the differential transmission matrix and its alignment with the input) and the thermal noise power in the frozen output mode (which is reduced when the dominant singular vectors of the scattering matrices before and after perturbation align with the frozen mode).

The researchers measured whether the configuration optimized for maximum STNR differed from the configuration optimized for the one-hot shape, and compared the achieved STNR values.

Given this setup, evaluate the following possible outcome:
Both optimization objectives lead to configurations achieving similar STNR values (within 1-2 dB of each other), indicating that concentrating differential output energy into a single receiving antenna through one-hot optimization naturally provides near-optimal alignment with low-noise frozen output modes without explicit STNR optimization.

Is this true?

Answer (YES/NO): NO